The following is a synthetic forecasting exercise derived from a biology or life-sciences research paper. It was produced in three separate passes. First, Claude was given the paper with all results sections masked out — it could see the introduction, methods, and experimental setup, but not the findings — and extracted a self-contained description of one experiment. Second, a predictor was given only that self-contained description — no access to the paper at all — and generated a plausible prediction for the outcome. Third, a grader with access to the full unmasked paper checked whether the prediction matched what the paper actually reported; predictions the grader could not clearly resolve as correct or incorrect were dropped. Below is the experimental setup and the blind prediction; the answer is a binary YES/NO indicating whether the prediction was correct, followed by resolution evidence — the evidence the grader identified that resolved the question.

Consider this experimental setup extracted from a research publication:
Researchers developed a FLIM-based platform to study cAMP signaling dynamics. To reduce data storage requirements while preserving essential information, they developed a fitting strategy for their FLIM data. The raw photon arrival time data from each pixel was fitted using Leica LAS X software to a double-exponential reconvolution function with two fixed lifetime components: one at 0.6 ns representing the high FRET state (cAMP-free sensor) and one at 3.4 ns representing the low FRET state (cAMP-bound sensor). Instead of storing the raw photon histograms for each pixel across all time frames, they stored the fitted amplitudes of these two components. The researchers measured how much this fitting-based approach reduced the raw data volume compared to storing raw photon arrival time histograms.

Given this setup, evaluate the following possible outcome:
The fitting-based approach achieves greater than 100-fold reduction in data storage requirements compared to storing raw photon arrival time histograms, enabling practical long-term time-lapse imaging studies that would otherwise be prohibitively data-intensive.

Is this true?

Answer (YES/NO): NO